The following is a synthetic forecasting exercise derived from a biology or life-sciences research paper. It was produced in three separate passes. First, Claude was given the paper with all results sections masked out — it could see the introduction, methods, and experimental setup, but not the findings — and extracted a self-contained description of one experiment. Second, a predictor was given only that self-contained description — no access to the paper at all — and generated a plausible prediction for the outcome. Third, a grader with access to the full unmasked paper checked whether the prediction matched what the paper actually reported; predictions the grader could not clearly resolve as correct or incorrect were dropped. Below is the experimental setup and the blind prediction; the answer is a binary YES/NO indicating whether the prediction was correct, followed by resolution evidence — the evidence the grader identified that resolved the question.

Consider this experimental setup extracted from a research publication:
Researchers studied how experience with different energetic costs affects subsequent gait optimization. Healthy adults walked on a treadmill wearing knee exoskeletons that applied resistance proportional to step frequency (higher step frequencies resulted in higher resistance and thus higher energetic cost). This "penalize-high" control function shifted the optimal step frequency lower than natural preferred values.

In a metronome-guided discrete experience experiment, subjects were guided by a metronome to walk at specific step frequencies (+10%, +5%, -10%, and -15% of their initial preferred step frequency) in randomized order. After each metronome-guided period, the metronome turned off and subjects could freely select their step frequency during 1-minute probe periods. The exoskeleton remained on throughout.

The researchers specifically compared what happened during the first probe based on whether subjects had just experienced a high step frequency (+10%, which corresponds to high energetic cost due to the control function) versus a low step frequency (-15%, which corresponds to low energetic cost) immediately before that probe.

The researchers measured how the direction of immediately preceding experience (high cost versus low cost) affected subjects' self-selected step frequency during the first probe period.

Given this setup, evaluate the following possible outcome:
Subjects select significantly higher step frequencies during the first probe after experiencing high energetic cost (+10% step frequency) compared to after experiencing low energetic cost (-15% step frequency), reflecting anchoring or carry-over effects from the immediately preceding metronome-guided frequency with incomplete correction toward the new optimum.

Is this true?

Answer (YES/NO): YES